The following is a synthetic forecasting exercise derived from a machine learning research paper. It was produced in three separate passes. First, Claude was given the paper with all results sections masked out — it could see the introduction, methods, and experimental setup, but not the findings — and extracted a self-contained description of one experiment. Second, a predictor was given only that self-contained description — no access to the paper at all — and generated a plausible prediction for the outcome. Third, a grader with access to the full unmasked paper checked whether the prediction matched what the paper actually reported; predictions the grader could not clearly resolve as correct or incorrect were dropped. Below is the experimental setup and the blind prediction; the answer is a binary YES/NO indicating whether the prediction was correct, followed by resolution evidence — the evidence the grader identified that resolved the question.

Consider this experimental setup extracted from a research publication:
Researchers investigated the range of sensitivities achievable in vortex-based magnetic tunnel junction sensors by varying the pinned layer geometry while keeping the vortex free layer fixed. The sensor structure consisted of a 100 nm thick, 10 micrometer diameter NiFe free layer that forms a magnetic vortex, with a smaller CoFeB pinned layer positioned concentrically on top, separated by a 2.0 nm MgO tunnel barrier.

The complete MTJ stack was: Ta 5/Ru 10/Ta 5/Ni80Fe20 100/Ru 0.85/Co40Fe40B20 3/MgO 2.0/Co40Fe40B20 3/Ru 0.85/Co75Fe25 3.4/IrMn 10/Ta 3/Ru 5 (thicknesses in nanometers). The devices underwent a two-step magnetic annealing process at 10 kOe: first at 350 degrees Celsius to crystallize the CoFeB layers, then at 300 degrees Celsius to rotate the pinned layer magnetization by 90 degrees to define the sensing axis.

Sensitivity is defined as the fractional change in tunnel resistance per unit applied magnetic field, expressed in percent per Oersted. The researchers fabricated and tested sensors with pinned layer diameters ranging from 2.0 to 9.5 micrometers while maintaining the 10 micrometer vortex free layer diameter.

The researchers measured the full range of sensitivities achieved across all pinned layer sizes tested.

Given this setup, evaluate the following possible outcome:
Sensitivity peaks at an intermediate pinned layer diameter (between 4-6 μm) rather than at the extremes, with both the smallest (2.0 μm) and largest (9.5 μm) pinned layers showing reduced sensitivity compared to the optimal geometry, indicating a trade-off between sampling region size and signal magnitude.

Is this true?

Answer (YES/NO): NO